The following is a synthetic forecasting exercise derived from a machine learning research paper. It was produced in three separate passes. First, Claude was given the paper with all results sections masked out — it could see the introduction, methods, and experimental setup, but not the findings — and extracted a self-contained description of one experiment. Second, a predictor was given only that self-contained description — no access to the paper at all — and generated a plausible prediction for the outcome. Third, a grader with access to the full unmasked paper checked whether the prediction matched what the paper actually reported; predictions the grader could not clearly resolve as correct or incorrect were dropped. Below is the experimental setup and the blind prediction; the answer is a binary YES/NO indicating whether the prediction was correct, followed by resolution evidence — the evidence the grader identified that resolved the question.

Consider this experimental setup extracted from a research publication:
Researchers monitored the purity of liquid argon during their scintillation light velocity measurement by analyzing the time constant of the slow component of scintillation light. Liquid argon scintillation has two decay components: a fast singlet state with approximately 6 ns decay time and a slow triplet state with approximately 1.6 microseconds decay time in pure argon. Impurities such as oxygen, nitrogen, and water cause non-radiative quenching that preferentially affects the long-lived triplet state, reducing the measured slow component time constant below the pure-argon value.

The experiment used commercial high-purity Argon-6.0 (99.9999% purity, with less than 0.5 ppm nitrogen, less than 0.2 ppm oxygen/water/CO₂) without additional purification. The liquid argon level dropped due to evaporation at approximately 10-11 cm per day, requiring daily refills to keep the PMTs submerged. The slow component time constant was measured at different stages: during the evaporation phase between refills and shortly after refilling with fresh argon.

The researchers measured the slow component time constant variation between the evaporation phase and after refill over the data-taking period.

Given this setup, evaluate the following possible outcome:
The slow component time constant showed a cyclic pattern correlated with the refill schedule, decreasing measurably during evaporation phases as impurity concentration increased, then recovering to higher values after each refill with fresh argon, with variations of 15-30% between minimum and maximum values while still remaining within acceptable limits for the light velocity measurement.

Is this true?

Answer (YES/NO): NO